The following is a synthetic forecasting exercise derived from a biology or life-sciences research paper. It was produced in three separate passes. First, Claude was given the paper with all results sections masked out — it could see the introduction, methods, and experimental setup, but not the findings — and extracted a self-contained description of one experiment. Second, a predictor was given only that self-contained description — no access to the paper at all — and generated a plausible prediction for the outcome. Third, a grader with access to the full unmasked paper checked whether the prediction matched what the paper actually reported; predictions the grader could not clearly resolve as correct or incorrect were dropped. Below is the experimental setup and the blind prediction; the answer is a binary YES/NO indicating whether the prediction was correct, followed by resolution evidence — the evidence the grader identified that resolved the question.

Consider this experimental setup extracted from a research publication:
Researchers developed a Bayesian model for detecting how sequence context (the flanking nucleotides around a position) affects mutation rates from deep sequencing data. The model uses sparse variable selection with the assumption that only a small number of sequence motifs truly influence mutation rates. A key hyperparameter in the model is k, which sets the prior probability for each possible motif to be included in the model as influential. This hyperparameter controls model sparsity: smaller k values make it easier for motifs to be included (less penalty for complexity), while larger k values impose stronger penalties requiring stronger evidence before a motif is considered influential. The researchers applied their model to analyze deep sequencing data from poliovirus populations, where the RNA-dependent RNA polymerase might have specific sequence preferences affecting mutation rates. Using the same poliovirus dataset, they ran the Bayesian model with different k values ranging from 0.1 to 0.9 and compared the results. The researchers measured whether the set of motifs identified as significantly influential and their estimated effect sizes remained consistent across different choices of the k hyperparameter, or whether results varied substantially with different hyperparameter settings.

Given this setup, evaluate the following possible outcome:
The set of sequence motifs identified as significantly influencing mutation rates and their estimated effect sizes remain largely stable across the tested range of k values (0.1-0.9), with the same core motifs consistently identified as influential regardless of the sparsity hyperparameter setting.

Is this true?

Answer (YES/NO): NO